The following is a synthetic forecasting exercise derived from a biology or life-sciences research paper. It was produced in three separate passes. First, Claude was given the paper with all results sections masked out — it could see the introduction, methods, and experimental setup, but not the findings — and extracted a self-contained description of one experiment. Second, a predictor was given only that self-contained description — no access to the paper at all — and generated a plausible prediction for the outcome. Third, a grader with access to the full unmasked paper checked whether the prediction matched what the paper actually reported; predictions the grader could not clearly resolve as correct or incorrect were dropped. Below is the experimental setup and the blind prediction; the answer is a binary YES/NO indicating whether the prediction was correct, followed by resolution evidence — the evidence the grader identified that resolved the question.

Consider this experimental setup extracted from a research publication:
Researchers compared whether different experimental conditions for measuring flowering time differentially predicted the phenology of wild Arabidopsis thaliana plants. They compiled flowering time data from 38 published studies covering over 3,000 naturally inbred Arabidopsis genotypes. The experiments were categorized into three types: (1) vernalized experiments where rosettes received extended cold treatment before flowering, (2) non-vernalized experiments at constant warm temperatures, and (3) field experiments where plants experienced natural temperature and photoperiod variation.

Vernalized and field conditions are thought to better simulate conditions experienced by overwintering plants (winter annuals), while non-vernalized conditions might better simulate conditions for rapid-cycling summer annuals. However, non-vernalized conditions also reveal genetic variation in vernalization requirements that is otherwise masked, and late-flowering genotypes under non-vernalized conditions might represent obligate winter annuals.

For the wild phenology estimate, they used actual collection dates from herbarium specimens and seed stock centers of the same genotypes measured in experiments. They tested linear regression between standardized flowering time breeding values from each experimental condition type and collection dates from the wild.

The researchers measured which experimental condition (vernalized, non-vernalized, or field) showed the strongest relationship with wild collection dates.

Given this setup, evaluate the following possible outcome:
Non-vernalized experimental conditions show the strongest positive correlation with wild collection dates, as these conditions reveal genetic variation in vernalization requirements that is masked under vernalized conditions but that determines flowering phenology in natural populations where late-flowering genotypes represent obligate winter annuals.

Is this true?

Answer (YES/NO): YES